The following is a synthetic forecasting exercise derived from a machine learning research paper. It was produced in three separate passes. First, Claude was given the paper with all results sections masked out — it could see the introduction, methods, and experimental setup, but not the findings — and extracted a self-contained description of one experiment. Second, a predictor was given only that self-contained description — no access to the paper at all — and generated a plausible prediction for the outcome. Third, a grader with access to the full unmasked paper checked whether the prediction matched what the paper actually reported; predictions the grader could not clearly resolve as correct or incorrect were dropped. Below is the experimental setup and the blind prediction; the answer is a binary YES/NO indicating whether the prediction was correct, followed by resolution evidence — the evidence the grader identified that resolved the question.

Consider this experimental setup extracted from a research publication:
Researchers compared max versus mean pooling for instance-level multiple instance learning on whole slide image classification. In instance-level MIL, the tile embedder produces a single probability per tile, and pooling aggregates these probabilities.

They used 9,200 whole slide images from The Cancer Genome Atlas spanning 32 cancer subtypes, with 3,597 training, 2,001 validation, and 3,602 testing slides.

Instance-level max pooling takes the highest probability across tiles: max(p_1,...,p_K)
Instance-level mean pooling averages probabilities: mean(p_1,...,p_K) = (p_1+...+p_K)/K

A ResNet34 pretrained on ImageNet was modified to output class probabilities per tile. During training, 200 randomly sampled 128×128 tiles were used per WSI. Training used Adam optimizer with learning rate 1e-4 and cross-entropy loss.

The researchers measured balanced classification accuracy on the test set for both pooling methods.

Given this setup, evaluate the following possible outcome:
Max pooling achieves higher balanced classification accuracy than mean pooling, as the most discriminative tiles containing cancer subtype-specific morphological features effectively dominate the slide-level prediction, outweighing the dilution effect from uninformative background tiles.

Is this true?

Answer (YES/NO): NO